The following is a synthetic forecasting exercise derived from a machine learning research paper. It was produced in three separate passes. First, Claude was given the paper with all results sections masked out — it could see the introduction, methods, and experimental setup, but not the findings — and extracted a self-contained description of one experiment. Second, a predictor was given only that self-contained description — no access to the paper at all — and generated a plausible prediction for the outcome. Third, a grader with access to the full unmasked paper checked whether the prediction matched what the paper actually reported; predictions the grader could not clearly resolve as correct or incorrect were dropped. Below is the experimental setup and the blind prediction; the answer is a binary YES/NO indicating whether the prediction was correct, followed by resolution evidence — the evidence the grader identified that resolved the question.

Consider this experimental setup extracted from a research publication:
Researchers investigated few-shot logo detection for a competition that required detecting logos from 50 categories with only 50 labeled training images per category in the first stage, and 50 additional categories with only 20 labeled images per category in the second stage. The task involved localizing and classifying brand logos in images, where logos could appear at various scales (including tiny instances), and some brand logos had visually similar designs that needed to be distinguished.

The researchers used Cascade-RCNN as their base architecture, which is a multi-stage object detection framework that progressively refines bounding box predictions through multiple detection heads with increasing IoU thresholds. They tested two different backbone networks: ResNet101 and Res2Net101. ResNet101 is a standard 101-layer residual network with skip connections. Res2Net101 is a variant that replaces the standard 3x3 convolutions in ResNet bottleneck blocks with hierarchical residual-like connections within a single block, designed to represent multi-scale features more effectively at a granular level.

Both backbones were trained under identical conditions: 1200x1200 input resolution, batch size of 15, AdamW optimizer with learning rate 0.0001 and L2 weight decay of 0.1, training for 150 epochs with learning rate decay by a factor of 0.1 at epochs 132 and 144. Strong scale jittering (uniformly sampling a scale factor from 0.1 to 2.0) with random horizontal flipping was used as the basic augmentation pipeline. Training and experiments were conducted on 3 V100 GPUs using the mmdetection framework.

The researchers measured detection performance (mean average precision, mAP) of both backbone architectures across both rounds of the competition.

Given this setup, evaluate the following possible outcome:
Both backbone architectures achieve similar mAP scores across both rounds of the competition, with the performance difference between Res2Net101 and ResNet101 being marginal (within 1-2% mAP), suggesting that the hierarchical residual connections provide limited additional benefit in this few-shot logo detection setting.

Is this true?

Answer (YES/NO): YES